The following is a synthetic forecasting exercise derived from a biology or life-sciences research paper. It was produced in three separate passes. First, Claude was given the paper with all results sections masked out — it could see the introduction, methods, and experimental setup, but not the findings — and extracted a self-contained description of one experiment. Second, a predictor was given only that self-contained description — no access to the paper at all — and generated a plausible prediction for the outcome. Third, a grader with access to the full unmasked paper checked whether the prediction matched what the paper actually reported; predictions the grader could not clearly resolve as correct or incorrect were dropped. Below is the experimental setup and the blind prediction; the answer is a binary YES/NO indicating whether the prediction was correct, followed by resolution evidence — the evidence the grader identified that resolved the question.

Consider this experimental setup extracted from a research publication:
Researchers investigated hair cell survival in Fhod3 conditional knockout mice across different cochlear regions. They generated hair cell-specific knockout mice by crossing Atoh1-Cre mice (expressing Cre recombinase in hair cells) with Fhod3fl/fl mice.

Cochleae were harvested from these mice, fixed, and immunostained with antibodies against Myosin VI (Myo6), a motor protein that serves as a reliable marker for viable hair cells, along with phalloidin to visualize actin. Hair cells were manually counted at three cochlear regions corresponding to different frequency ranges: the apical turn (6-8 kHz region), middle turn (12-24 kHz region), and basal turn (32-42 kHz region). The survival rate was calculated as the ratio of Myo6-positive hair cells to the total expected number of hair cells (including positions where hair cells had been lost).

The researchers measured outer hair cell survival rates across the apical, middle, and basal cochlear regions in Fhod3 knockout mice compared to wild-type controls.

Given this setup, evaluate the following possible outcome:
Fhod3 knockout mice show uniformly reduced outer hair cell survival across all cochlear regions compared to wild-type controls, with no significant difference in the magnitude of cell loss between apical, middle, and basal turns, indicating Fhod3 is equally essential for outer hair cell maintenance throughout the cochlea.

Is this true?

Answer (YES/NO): NO